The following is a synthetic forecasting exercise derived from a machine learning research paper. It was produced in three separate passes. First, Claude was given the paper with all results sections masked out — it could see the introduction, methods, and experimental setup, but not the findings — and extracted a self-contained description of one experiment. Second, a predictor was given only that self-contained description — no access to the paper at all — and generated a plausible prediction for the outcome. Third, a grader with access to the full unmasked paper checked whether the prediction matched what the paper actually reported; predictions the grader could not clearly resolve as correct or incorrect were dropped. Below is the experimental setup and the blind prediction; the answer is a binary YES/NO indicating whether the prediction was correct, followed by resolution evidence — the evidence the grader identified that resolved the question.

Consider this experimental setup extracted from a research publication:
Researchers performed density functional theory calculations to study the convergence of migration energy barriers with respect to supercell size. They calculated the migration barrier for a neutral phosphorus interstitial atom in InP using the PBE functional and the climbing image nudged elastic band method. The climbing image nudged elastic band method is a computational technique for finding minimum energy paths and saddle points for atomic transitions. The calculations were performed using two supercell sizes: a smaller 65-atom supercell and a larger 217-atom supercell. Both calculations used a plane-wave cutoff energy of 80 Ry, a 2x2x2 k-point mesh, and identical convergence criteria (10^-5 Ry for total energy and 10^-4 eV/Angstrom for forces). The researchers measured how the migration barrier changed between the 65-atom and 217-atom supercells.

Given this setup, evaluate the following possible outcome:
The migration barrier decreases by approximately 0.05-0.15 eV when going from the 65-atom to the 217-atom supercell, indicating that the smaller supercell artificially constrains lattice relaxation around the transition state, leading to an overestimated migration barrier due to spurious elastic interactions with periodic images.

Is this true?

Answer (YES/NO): NO